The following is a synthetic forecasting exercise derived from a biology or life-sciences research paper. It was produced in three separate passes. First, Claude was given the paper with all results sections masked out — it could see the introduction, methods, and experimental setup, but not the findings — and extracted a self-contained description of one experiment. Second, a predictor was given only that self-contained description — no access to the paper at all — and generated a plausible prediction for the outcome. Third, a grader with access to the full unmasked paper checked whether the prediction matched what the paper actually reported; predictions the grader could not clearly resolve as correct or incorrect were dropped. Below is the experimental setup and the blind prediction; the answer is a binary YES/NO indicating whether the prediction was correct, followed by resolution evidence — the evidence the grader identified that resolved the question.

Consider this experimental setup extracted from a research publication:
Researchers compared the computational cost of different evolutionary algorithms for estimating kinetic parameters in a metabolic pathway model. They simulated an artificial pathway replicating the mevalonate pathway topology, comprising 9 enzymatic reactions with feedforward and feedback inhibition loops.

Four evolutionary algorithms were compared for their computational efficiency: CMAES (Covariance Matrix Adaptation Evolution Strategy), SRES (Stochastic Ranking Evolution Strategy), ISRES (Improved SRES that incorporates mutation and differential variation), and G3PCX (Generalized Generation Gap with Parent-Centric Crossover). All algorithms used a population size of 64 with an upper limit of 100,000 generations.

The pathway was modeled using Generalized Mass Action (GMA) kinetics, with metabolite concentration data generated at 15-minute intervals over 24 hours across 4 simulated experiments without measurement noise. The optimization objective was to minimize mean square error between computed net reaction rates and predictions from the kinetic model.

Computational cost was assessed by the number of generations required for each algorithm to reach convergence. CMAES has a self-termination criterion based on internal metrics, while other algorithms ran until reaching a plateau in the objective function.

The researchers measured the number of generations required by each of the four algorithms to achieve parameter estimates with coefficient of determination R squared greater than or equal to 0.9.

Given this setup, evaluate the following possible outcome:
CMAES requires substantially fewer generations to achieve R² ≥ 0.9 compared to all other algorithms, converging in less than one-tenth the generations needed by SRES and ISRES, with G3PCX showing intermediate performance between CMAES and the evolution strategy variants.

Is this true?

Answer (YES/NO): NO